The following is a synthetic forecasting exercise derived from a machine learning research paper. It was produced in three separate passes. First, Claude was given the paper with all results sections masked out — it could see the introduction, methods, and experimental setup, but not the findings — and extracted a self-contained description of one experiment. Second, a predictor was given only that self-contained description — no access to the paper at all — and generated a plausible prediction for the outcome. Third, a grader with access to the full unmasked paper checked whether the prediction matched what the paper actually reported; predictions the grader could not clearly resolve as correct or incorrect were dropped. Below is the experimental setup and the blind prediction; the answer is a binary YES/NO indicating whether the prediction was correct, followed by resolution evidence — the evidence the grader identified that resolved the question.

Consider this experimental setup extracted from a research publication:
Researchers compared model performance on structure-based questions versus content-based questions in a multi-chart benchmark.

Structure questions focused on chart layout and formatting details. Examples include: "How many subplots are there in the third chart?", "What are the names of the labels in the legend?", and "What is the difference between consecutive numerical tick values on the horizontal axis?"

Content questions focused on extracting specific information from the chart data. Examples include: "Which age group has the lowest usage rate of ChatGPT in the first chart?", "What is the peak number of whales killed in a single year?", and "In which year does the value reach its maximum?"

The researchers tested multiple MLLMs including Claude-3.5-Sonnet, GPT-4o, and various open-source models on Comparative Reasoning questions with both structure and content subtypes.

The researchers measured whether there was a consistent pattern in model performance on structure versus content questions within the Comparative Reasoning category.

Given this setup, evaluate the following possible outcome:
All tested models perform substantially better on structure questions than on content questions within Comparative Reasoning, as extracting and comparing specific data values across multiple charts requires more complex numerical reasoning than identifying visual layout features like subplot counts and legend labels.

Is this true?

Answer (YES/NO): NO